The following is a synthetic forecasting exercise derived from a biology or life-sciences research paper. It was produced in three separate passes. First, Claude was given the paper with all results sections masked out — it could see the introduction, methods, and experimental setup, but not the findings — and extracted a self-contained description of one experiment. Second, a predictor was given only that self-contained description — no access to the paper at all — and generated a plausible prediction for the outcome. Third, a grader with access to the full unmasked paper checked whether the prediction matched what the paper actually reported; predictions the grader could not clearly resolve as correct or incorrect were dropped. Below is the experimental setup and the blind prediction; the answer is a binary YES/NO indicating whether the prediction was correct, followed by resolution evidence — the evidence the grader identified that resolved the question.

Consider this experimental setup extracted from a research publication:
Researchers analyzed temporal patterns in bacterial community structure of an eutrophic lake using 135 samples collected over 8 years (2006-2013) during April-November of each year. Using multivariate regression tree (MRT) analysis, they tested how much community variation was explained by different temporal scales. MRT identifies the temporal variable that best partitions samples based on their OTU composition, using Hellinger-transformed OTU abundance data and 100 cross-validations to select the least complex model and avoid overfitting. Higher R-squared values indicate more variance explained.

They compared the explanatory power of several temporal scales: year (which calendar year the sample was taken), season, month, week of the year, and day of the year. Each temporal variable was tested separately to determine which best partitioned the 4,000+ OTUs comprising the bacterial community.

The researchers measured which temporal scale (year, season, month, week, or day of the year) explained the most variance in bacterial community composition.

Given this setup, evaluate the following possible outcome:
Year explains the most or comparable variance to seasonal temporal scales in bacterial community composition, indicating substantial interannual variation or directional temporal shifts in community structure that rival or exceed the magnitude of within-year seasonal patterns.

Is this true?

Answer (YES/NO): NO